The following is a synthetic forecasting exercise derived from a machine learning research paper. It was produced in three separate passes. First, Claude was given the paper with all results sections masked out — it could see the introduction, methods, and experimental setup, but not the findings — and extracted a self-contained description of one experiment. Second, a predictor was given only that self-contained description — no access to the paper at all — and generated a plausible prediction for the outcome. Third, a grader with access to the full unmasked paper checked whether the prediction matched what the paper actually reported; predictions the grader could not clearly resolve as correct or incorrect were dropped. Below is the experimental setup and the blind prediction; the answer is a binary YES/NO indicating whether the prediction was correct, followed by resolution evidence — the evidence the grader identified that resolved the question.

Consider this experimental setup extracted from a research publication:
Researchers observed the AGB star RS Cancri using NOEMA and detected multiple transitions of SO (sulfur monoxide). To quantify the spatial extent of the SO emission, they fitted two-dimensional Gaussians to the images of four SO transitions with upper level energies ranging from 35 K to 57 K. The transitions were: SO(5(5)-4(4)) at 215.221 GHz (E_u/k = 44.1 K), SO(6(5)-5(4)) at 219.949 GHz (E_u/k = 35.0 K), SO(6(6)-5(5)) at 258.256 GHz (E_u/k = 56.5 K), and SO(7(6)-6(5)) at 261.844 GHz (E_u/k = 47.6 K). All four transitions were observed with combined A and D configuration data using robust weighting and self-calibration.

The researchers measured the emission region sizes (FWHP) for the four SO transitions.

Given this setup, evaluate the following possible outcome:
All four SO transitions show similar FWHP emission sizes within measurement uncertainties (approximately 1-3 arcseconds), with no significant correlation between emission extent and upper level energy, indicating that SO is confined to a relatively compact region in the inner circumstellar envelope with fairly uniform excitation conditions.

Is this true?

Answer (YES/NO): NO